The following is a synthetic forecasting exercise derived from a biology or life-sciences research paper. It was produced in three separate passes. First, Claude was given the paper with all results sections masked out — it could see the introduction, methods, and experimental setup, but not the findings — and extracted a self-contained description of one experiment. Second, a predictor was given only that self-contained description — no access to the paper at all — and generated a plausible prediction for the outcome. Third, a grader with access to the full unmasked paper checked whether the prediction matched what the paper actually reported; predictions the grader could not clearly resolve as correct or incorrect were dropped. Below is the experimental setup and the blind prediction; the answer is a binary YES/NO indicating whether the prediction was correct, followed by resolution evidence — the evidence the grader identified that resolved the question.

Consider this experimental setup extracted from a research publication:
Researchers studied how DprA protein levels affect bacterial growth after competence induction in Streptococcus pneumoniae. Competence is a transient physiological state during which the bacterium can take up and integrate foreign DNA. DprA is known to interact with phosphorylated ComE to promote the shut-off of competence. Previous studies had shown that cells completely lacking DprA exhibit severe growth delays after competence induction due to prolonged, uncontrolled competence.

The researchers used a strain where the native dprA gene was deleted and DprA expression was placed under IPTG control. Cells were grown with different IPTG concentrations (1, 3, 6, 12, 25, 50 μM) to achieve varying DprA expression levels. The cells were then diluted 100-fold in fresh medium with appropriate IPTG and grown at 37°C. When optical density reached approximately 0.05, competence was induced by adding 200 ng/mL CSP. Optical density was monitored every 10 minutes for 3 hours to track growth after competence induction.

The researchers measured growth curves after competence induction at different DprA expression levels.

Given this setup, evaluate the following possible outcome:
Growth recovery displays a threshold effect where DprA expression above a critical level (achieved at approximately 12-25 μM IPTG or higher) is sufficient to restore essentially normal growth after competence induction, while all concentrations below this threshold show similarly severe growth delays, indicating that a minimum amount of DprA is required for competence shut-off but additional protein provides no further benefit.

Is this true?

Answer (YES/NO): NO